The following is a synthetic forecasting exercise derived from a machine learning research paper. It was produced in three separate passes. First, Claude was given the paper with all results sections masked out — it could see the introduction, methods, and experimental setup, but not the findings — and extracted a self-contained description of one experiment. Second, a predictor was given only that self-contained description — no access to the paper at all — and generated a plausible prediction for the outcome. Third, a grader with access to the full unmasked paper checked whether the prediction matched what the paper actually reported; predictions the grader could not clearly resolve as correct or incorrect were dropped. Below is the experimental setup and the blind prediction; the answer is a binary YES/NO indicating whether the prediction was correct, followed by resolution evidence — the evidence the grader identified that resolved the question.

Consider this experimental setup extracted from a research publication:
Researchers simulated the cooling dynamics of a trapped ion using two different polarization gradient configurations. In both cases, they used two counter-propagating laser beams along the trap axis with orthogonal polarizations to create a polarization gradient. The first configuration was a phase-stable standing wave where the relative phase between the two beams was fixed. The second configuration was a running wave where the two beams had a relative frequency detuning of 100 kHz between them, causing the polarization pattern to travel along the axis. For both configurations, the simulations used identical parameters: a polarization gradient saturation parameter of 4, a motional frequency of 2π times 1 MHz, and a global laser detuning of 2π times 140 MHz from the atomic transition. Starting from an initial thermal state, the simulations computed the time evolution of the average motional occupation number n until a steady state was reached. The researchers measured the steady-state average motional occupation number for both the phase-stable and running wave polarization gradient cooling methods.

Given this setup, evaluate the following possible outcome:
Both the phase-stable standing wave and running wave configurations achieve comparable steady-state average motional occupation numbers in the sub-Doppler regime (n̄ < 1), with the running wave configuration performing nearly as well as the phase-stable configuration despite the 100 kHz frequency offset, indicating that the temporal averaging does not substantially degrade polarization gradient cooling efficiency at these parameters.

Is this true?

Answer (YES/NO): NO